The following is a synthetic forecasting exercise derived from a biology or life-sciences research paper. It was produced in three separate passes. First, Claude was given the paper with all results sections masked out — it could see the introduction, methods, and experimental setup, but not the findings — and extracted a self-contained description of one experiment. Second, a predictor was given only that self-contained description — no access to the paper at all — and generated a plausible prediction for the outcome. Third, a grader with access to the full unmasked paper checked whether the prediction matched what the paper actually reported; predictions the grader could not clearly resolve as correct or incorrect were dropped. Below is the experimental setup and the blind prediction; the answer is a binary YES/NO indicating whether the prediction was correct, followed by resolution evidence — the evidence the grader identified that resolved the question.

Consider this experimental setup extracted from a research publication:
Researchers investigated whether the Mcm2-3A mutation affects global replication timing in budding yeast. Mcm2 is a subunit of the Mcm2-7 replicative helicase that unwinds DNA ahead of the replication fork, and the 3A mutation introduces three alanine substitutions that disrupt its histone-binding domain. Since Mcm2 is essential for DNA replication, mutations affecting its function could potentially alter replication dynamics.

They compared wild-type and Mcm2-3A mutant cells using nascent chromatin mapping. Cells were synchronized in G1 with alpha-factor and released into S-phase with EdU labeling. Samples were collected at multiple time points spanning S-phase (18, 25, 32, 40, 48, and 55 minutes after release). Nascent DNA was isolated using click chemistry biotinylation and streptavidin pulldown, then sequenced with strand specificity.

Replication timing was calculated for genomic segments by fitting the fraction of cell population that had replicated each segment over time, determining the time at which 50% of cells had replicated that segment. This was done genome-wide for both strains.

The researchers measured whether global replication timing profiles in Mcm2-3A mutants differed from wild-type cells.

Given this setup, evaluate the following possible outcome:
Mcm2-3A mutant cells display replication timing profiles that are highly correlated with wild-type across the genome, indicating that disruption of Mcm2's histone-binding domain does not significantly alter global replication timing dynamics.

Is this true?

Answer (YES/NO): NO